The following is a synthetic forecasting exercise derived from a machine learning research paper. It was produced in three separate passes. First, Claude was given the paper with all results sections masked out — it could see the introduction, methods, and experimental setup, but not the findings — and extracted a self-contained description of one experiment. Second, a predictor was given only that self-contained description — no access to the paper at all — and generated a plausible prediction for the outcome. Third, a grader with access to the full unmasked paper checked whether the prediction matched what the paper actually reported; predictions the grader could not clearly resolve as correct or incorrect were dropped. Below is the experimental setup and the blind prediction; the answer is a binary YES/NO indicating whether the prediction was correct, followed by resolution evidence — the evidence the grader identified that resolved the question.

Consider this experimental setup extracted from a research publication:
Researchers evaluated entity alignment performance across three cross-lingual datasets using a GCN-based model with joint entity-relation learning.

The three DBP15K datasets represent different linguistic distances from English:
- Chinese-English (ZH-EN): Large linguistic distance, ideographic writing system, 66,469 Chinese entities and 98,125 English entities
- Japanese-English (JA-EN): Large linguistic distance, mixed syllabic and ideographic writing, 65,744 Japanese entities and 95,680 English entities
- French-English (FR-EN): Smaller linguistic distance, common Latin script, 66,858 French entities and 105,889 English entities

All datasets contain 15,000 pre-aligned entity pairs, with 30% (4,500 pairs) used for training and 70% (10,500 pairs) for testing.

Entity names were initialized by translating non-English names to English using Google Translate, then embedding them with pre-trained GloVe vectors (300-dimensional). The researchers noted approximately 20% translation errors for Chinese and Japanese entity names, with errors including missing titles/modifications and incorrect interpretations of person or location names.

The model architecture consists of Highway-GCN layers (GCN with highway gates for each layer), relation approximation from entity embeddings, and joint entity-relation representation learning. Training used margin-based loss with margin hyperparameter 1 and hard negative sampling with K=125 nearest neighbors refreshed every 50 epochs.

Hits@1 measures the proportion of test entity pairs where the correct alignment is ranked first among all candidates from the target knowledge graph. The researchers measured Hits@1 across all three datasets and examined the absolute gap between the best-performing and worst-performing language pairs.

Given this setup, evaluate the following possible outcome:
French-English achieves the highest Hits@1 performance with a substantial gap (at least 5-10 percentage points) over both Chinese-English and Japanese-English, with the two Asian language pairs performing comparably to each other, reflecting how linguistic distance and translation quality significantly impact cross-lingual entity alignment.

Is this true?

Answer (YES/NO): YES